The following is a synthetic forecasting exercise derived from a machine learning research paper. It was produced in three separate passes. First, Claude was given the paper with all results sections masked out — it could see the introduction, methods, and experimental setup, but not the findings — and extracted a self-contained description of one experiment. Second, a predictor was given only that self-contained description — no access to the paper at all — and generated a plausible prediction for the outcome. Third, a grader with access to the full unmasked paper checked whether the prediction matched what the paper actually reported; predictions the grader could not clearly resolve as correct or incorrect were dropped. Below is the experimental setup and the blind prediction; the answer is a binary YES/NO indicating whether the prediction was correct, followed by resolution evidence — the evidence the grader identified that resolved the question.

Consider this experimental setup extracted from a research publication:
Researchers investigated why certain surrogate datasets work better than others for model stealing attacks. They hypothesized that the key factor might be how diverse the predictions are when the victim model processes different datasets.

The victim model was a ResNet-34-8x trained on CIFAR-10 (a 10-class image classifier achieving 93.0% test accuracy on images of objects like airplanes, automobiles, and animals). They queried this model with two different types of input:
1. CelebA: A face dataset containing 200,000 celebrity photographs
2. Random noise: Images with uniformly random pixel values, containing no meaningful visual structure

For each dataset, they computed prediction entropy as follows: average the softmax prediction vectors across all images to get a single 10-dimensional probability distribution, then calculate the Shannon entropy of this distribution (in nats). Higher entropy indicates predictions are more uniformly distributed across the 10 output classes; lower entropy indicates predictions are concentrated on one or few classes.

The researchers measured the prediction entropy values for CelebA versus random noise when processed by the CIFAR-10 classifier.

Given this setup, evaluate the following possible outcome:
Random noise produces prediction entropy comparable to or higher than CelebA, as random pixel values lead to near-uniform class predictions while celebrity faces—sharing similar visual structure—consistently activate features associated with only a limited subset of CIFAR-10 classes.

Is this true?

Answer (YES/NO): YES